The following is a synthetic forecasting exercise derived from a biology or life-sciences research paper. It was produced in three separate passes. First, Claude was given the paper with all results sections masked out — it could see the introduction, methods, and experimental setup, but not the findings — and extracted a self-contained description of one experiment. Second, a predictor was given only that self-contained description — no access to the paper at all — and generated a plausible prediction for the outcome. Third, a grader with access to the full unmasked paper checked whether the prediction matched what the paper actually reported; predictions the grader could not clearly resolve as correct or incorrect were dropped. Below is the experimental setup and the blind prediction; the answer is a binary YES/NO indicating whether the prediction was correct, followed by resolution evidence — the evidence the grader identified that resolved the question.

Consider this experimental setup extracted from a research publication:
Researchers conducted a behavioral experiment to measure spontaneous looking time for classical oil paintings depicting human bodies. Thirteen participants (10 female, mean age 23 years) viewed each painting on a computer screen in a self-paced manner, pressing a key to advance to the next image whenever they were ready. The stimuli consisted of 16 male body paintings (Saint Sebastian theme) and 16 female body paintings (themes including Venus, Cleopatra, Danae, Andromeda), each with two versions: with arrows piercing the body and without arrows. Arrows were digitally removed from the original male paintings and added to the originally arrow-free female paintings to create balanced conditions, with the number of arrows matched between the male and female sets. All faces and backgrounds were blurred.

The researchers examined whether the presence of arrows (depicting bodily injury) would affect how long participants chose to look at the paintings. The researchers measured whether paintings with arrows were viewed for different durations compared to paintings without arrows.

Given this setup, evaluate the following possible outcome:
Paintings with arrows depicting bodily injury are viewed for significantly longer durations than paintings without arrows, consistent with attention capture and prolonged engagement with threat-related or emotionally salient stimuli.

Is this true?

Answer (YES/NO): YES